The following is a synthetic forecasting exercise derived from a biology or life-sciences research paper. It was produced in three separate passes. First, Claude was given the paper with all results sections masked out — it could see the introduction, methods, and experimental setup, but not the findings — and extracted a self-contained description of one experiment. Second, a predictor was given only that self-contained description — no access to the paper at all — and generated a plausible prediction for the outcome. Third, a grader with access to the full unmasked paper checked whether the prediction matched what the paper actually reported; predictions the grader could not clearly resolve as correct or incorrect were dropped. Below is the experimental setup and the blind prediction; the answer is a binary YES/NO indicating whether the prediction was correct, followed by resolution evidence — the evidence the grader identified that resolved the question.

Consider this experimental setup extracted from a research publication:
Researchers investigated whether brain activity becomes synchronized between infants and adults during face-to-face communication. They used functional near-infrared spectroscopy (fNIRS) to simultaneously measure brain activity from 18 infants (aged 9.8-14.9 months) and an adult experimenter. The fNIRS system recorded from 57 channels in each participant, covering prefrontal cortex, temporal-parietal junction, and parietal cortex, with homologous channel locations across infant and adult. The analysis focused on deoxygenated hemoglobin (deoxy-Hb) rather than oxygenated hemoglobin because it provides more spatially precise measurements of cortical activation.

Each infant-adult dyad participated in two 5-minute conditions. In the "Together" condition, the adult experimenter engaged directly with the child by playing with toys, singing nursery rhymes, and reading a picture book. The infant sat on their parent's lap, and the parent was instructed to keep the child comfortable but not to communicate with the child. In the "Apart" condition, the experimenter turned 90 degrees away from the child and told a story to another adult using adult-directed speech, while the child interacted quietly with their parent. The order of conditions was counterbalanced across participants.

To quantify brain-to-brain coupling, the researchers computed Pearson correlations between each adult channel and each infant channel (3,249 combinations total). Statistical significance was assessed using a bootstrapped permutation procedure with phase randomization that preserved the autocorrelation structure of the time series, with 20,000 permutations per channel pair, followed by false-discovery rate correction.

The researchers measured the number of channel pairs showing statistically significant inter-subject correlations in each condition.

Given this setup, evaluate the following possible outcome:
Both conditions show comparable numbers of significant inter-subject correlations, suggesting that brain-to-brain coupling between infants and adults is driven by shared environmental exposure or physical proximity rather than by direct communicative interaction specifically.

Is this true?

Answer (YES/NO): NO